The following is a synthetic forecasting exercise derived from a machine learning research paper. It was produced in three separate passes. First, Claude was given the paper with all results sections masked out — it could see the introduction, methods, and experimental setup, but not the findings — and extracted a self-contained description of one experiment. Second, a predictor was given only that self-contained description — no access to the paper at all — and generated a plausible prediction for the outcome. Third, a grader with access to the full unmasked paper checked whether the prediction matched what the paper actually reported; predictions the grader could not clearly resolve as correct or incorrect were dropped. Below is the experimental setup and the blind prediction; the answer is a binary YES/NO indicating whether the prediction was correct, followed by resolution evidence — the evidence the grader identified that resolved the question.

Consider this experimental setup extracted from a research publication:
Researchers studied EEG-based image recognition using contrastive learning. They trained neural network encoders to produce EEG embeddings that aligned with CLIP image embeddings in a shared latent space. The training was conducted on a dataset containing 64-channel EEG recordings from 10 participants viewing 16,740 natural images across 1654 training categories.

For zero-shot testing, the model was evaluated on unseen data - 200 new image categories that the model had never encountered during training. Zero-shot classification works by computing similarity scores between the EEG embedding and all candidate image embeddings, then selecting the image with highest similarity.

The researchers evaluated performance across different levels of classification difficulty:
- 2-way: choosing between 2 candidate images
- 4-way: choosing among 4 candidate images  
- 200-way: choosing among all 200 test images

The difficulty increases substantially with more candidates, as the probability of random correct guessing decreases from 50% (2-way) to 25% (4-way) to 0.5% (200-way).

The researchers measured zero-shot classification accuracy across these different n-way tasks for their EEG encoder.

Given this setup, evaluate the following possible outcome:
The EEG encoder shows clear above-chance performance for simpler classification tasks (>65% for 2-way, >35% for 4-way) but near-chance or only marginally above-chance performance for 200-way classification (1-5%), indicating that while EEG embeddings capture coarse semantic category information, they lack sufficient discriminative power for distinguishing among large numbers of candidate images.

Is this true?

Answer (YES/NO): NO